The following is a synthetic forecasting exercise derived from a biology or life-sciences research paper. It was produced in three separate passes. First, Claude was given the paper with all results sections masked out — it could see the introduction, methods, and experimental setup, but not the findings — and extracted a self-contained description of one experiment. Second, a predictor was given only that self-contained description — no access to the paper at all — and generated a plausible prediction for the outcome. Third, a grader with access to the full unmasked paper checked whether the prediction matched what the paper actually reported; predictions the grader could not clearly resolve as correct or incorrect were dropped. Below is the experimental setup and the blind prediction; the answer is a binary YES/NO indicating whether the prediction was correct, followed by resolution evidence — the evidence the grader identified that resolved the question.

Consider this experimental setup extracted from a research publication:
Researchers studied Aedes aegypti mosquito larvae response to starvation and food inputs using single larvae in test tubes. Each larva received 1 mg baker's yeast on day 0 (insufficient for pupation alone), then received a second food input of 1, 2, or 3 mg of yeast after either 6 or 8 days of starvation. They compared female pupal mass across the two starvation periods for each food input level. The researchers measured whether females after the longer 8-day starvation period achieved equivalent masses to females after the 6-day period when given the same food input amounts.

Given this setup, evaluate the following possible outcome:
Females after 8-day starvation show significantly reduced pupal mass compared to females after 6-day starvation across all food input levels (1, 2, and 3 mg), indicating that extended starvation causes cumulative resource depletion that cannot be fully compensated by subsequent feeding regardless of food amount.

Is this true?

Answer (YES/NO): NO